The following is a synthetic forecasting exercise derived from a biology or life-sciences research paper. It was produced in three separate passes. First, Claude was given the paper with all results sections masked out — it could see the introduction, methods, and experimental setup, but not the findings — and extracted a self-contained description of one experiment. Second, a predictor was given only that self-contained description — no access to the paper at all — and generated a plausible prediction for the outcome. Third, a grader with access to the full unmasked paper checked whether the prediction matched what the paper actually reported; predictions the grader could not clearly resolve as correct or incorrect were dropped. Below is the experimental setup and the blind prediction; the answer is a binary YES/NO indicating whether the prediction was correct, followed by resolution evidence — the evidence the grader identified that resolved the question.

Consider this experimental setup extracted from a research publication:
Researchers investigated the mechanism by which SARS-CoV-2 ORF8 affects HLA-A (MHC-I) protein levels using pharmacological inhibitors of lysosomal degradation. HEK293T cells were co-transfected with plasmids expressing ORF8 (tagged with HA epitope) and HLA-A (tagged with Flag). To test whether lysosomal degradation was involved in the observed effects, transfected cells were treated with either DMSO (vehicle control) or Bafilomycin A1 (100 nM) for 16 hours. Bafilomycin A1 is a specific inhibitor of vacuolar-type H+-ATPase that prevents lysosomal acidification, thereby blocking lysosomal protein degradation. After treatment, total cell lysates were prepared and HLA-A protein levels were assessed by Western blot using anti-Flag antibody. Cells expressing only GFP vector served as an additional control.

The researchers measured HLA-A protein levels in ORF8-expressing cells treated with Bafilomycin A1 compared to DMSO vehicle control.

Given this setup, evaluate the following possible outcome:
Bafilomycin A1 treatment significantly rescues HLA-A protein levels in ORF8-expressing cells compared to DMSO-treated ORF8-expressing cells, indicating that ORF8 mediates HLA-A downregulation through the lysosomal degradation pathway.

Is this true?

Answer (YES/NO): YES